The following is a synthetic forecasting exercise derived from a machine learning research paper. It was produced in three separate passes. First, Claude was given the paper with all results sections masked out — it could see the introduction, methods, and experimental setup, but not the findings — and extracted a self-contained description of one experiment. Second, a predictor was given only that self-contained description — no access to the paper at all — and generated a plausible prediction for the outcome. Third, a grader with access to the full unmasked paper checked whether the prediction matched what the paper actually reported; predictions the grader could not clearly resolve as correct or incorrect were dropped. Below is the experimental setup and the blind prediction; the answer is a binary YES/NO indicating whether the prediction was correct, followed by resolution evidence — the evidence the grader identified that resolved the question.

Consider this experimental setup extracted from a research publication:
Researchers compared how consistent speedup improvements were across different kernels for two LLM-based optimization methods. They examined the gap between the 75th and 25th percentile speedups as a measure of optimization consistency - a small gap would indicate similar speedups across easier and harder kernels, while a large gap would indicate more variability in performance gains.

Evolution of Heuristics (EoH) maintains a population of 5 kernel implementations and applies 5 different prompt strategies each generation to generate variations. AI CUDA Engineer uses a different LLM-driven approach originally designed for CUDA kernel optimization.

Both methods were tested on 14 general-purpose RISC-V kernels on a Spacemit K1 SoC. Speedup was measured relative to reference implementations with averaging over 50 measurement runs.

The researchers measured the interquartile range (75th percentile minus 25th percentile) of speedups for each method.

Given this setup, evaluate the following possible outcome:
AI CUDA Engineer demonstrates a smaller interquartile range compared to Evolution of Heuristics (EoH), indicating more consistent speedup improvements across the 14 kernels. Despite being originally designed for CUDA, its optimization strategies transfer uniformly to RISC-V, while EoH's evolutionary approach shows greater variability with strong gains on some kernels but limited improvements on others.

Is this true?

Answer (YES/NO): YES